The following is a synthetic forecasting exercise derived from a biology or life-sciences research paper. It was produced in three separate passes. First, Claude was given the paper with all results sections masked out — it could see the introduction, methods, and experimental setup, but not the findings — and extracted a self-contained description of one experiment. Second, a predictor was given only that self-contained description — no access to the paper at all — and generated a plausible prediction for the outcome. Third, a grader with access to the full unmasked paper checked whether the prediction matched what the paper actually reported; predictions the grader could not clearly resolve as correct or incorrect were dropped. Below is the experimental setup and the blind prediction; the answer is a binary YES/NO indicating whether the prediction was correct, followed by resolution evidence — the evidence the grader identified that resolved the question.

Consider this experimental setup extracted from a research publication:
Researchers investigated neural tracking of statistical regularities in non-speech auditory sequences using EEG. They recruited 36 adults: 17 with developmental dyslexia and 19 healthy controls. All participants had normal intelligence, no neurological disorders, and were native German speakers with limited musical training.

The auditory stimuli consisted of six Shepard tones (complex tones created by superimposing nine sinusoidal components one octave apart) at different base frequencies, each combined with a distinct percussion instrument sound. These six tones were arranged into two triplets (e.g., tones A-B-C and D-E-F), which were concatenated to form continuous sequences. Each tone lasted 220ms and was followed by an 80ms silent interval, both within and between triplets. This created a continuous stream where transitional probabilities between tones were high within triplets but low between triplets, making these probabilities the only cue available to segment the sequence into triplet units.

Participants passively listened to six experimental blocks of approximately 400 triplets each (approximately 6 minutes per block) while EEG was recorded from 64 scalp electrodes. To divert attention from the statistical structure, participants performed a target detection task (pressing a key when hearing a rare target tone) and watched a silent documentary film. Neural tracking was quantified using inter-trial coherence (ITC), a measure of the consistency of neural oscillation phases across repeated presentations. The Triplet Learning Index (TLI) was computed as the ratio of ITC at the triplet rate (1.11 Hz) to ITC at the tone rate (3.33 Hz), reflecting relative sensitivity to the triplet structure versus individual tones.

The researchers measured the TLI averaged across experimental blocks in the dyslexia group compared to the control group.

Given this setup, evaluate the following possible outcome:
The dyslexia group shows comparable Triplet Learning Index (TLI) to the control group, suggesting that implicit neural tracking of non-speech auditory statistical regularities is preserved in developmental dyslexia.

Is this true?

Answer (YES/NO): NO